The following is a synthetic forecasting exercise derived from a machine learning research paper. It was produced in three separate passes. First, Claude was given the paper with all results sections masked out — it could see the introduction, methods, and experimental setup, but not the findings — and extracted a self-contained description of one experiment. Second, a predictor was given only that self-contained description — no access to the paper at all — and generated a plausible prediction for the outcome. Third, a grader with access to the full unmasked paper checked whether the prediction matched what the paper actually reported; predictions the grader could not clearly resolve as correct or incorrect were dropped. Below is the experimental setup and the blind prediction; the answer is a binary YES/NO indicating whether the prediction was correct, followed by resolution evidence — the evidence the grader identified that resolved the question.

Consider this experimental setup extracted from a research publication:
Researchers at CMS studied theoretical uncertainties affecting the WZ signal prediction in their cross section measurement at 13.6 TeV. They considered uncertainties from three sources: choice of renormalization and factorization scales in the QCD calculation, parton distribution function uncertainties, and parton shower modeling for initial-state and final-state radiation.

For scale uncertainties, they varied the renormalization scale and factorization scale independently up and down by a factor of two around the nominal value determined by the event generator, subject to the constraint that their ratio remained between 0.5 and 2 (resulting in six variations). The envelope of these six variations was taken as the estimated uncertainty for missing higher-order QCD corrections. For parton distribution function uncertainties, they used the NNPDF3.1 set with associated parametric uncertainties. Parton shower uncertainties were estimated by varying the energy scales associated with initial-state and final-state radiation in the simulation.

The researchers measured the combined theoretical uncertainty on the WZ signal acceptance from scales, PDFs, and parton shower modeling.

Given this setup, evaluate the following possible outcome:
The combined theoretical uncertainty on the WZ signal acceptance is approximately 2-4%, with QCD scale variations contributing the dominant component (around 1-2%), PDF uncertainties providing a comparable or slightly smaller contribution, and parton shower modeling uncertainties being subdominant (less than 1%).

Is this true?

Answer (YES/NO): NO